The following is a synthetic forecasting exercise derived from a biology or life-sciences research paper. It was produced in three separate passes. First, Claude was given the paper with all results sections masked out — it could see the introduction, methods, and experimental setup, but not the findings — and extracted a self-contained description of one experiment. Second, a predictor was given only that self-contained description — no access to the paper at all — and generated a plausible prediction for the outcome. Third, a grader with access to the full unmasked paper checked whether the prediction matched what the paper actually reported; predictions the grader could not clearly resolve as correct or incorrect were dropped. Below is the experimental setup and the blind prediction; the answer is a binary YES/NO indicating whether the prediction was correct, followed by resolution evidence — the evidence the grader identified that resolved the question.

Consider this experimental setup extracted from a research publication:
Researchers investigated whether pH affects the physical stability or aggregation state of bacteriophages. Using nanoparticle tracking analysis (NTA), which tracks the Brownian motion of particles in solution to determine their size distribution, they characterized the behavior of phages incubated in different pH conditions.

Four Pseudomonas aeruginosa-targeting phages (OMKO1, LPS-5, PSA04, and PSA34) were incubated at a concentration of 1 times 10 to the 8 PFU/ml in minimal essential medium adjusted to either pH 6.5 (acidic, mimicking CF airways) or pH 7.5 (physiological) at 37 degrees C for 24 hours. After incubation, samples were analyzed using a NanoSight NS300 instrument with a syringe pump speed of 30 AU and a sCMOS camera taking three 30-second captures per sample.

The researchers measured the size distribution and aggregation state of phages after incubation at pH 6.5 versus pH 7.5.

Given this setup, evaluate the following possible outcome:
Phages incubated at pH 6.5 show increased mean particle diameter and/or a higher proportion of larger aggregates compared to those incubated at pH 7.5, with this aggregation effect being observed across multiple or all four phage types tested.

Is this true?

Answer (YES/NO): NO